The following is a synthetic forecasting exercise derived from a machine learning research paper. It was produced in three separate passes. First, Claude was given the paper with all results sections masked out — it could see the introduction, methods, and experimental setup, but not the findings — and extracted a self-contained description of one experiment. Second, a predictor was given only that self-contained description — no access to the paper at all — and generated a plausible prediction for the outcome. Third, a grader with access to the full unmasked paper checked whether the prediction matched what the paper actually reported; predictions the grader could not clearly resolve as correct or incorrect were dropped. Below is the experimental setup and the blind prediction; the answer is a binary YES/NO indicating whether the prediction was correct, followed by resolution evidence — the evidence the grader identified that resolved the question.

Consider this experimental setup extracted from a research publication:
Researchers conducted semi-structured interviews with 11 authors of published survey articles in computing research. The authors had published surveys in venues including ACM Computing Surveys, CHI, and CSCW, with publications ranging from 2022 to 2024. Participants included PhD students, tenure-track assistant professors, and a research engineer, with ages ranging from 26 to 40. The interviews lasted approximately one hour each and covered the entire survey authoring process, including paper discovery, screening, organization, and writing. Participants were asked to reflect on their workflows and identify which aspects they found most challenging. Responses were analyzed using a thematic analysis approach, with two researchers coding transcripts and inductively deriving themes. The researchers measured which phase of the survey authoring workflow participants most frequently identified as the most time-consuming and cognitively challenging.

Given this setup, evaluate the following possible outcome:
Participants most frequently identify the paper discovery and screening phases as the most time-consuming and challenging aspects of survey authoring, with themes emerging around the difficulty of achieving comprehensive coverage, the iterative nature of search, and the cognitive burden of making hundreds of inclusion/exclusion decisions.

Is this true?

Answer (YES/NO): NO